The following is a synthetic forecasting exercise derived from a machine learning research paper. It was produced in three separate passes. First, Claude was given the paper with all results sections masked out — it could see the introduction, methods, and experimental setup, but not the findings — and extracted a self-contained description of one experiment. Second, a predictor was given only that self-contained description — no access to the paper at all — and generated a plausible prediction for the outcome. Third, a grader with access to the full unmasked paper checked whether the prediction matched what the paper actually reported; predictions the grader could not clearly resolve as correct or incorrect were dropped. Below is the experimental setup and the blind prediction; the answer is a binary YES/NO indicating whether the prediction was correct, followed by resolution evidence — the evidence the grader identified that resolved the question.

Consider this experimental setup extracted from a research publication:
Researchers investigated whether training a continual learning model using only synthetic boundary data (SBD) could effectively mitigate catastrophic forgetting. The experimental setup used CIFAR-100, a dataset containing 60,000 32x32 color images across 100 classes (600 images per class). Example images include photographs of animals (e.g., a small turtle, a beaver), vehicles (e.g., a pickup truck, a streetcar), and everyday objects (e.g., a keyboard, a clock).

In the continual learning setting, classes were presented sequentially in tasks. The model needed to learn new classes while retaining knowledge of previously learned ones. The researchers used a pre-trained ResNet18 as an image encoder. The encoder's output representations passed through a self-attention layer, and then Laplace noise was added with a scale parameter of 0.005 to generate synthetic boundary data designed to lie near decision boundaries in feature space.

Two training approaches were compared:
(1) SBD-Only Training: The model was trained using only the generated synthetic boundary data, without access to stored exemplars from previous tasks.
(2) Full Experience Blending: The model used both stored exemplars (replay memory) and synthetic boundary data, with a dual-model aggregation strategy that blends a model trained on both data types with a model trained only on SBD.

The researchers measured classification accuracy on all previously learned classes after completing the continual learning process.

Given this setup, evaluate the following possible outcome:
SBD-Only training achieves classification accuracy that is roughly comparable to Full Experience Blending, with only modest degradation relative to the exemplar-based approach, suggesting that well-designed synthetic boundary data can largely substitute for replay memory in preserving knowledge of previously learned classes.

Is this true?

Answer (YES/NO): NO